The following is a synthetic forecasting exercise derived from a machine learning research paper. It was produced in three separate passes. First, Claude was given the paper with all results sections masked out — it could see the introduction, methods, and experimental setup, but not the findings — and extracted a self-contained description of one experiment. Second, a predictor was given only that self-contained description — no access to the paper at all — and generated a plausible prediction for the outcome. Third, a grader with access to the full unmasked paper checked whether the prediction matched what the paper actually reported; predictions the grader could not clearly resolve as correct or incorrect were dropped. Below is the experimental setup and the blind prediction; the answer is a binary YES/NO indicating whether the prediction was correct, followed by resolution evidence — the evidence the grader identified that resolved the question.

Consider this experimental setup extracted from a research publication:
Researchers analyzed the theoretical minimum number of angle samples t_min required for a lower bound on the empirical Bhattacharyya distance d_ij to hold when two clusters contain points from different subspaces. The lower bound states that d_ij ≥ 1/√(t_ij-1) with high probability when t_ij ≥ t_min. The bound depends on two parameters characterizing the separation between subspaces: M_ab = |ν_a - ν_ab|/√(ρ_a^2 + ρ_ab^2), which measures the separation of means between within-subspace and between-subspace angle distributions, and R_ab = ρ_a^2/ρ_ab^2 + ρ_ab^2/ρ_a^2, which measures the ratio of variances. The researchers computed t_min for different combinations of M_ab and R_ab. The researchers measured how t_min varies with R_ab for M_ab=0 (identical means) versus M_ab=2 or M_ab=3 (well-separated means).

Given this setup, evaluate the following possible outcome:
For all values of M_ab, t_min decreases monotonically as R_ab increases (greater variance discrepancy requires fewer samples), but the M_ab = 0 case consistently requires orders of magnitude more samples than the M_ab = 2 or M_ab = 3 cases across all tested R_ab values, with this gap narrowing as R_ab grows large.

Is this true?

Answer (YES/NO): NO